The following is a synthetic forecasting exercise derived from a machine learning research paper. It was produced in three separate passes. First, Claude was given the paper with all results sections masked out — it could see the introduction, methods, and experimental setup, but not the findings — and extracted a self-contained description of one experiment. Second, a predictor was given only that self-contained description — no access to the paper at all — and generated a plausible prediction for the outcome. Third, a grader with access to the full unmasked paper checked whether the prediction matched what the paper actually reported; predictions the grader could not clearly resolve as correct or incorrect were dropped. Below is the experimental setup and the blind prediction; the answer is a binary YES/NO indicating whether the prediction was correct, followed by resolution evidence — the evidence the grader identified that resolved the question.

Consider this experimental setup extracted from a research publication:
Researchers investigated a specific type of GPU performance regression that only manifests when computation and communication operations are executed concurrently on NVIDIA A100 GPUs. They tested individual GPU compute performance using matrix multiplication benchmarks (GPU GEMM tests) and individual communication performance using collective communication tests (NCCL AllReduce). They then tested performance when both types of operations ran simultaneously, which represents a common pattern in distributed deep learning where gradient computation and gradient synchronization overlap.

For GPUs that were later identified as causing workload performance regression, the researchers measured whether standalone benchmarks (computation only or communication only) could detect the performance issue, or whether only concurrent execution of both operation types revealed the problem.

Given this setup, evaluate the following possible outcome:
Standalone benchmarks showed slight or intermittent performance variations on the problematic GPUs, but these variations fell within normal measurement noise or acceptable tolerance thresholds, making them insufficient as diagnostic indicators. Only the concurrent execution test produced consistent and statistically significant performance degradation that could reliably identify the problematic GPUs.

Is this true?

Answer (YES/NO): NO